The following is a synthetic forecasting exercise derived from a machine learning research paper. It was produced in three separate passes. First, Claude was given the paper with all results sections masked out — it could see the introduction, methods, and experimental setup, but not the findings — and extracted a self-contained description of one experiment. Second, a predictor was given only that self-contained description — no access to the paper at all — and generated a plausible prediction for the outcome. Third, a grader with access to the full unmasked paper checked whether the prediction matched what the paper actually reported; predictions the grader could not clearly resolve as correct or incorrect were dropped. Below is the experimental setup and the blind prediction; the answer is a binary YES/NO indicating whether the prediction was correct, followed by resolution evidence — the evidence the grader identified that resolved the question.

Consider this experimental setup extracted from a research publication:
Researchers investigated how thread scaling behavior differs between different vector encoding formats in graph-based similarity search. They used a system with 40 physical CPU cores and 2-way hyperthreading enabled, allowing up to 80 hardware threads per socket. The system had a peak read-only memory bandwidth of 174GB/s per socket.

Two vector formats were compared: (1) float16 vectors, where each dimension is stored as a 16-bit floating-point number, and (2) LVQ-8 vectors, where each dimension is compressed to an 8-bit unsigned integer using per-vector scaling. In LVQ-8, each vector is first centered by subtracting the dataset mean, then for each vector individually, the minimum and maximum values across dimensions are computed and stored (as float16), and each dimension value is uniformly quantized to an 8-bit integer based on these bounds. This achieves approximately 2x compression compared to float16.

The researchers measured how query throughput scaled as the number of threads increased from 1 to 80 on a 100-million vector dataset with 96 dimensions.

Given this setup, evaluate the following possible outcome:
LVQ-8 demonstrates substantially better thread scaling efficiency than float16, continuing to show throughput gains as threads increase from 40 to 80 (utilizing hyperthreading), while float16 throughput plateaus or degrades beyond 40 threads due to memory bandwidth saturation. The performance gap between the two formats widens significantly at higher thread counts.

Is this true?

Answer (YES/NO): YES